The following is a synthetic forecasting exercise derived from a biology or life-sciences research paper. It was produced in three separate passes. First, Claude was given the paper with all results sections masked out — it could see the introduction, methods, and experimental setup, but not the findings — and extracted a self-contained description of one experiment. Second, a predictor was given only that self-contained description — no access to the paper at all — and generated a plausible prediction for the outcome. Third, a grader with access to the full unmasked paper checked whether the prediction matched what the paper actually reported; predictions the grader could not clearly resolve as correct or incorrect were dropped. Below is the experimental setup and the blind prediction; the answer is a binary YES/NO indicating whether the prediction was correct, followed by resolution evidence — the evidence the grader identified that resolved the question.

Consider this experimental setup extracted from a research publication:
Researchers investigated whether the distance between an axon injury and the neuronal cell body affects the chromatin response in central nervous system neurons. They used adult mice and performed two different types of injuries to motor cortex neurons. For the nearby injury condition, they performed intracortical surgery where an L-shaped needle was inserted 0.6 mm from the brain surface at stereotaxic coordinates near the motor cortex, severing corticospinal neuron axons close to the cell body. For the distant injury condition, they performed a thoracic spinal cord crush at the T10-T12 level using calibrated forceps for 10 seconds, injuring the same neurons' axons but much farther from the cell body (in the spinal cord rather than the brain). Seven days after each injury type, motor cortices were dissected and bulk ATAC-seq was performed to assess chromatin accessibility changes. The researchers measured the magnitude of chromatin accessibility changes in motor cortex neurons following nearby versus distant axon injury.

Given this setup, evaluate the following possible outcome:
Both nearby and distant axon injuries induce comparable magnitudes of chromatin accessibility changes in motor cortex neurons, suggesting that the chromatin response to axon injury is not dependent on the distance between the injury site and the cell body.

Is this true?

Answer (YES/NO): NO